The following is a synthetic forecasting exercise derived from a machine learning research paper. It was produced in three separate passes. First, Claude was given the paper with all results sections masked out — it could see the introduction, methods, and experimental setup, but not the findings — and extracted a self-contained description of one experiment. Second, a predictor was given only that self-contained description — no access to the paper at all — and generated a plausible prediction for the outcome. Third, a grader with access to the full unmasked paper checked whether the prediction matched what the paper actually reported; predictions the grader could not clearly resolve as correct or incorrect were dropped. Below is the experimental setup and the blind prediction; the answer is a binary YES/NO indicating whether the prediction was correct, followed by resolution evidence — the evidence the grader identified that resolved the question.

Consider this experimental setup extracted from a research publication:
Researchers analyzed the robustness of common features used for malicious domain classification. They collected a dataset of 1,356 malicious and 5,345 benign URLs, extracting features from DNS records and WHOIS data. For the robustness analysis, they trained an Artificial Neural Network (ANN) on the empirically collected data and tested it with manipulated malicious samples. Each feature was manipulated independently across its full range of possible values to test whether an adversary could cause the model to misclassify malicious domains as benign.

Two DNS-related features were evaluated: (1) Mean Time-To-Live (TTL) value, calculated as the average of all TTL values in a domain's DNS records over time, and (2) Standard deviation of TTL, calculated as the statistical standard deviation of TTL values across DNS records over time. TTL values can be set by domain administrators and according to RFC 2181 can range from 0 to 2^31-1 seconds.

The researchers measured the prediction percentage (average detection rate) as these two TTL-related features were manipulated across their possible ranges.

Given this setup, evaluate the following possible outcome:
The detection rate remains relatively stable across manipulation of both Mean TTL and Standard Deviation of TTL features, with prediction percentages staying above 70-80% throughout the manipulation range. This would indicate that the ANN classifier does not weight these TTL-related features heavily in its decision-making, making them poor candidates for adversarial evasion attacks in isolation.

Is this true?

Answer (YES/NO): NO